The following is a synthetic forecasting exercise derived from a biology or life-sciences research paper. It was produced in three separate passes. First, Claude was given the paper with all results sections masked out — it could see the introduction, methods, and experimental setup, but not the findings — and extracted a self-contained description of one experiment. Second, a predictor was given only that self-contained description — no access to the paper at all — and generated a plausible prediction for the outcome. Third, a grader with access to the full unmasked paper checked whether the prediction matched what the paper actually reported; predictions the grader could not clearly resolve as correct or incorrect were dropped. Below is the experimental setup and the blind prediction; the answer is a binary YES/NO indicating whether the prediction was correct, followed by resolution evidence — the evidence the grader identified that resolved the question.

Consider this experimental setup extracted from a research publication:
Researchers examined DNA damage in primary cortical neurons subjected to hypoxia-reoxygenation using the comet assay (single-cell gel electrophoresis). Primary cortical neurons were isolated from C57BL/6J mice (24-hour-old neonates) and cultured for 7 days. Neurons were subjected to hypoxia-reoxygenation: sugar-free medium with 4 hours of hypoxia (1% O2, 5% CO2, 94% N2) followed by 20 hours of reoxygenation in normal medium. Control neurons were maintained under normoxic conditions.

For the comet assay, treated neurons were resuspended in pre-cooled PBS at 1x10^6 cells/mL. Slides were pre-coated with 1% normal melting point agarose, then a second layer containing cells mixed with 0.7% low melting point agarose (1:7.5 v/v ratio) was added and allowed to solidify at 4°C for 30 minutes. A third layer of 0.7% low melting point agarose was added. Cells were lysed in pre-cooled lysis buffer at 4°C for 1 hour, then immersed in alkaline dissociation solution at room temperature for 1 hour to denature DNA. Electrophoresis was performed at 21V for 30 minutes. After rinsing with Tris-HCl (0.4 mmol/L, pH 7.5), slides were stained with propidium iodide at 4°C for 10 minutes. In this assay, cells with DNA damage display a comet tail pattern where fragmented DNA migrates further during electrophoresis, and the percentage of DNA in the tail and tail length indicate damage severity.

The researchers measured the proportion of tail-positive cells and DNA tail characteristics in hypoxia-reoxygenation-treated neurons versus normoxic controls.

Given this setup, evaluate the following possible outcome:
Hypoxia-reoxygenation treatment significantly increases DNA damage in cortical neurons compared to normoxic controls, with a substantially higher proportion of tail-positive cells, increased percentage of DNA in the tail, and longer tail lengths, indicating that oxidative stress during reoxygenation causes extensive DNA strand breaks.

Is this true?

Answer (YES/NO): YES